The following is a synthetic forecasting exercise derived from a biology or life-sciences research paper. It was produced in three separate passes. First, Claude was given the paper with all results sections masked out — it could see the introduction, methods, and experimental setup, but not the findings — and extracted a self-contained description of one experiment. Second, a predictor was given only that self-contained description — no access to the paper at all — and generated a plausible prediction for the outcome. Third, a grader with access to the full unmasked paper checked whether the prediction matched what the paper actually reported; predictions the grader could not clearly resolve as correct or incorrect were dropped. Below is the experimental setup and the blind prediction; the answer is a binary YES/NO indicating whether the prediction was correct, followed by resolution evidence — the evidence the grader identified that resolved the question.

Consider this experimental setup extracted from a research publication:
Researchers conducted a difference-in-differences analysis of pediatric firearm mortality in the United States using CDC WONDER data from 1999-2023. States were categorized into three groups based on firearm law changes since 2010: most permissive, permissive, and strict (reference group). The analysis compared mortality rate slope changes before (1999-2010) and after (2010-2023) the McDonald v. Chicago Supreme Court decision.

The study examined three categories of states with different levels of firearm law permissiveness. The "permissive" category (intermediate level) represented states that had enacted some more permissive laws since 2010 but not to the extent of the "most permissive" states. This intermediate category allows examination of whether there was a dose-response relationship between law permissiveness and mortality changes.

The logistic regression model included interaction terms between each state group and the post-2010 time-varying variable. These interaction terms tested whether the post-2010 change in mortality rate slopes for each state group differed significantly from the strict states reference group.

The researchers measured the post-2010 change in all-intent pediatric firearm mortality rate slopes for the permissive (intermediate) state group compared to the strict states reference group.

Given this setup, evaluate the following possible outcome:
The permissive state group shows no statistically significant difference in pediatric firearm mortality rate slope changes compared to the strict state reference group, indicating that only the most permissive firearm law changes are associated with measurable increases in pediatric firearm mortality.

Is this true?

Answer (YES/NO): NO